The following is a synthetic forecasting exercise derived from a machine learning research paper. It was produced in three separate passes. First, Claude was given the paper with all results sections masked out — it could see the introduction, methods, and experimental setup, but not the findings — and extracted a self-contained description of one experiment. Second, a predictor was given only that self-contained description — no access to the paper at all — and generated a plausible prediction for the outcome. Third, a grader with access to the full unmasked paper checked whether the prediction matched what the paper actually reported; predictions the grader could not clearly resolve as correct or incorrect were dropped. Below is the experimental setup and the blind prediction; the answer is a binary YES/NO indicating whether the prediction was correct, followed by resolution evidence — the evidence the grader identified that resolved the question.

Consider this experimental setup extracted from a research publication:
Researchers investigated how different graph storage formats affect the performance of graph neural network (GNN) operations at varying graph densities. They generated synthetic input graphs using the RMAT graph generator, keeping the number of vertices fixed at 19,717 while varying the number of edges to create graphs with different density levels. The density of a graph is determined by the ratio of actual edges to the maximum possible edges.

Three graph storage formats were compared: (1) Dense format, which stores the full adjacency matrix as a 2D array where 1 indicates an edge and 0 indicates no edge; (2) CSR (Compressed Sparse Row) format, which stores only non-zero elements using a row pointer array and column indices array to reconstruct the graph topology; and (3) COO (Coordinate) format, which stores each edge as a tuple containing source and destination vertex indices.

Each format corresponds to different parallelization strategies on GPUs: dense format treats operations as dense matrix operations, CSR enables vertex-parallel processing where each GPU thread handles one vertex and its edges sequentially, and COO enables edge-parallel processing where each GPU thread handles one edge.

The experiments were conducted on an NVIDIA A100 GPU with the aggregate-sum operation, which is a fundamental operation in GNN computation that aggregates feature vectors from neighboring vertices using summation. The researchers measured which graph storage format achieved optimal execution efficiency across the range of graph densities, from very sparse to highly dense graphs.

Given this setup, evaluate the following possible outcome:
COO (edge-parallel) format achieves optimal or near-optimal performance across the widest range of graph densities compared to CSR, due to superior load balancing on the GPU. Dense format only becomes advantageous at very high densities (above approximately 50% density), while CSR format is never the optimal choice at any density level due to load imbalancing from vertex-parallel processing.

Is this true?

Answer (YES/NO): NO